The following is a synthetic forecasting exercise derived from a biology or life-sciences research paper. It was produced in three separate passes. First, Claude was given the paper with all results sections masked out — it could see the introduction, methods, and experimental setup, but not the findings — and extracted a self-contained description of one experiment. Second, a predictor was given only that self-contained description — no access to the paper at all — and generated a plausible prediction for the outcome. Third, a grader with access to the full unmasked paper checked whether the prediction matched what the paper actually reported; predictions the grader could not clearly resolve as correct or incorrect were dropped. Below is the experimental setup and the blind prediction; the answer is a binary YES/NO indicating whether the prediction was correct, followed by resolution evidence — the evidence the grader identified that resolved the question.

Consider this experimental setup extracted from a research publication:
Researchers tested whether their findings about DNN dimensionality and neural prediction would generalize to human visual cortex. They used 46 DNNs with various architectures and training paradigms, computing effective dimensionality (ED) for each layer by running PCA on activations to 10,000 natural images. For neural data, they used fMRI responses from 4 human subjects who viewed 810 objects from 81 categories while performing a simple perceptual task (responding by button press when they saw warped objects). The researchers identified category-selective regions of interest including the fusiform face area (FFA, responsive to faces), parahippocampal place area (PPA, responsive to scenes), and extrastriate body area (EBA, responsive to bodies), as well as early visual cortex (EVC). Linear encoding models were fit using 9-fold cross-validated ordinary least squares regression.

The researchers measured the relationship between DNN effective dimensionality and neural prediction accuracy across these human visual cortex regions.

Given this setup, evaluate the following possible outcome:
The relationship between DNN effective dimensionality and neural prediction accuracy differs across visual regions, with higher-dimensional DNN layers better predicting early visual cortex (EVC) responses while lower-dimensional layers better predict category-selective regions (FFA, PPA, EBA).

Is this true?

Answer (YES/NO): NO